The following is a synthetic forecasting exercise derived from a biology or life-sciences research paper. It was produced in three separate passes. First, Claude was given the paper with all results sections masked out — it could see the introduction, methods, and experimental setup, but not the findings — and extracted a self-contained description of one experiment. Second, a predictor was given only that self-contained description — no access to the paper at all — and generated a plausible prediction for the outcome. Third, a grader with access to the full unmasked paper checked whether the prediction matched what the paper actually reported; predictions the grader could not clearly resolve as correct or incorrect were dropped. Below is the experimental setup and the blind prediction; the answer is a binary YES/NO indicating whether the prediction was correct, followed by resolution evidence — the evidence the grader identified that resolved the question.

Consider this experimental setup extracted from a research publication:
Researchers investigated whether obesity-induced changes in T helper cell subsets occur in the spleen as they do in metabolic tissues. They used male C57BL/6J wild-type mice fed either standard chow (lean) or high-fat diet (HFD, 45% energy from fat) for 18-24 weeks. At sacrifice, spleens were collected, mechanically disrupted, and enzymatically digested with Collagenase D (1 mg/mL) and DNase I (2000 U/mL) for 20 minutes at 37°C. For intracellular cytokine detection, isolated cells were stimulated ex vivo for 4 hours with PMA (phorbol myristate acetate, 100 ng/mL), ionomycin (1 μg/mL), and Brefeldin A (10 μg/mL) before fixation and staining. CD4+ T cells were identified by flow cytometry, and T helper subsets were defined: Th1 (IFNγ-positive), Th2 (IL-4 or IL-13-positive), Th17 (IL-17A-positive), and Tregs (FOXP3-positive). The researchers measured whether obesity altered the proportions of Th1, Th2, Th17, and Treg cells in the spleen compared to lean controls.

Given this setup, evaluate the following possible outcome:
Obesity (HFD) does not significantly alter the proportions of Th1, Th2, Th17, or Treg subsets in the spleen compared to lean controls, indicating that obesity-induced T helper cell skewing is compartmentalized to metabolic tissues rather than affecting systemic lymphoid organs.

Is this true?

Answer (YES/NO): YES